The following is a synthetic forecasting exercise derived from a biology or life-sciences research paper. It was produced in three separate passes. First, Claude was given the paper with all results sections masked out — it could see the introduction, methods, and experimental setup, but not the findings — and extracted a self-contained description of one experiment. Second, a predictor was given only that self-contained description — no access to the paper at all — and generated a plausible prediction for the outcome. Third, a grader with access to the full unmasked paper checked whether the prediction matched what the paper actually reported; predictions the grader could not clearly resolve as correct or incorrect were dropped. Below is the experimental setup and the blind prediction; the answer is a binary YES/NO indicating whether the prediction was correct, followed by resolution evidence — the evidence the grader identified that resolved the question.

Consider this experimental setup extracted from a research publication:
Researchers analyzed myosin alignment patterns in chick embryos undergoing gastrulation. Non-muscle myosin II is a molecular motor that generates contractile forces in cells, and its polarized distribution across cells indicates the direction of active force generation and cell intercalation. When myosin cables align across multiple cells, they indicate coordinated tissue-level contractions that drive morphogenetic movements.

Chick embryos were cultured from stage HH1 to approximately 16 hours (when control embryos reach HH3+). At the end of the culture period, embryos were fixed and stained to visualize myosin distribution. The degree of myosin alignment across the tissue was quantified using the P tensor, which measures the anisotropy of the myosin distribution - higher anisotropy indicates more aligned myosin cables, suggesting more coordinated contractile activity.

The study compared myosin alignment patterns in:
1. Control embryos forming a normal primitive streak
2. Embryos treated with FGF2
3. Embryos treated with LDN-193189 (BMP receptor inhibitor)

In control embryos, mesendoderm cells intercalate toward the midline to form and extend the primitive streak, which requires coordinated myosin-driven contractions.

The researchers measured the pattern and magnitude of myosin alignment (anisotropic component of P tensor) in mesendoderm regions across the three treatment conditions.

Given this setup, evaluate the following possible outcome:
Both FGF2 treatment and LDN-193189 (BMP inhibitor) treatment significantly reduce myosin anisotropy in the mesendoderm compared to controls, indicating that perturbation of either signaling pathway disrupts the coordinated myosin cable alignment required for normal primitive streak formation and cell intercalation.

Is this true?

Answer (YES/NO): NO